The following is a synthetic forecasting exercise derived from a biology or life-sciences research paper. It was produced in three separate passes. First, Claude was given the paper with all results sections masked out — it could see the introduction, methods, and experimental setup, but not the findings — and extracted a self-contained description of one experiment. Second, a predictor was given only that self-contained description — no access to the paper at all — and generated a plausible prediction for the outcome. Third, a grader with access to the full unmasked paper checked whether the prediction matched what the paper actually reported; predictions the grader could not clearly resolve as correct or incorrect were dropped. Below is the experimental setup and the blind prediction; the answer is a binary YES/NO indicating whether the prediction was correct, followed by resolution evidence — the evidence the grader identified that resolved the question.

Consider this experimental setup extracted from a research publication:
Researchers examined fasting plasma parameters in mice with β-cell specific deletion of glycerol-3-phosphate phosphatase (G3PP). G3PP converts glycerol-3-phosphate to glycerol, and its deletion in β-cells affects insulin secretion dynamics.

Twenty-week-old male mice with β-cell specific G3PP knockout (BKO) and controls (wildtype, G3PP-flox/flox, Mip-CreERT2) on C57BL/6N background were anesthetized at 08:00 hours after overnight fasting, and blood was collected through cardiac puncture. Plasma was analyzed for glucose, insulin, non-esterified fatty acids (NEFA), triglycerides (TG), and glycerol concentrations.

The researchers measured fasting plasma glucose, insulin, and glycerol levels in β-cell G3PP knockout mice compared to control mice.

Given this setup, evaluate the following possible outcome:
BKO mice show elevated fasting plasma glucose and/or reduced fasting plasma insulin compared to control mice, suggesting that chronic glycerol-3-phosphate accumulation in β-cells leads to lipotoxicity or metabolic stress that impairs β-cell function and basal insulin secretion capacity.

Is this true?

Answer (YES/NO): NO